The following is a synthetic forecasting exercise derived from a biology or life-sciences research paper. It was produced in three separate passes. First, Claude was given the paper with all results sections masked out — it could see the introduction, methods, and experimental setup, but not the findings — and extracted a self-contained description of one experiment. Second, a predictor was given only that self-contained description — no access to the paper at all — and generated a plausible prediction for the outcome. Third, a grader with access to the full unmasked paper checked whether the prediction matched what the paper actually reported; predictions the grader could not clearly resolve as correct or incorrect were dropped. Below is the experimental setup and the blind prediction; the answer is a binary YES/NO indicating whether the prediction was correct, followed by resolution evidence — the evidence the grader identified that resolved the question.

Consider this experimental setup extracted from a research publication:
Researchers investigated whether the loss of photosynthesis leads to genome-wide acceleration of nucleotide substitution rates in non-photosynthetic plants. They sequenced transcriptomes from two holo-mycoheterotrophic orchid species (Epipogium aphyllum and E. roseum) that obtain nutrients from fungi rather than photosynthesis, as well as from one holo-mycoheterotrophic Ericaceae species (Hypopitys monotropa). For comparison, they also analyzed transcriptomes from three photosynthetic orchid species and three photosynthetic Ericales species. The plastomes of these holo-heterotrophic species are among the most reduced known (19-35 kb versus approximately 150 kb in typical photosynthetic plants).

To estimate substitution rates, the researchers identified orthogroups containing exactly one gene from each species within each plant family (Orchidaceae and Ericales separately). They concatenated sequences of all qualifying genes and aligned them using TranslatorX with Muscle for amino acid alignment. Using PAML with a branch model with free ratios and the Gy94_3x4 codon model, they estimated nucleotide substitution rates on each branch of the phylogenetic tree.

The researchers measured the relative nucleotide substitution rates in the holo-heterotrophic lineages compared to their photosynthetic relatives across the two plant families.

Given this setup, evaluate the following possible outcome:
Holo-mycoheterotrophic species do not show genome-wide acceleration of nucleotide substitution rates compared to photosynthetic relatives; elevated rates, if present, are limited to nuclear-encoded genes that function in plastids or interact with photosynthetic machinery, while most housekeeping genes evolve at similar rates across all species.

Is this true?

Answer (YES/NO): NO